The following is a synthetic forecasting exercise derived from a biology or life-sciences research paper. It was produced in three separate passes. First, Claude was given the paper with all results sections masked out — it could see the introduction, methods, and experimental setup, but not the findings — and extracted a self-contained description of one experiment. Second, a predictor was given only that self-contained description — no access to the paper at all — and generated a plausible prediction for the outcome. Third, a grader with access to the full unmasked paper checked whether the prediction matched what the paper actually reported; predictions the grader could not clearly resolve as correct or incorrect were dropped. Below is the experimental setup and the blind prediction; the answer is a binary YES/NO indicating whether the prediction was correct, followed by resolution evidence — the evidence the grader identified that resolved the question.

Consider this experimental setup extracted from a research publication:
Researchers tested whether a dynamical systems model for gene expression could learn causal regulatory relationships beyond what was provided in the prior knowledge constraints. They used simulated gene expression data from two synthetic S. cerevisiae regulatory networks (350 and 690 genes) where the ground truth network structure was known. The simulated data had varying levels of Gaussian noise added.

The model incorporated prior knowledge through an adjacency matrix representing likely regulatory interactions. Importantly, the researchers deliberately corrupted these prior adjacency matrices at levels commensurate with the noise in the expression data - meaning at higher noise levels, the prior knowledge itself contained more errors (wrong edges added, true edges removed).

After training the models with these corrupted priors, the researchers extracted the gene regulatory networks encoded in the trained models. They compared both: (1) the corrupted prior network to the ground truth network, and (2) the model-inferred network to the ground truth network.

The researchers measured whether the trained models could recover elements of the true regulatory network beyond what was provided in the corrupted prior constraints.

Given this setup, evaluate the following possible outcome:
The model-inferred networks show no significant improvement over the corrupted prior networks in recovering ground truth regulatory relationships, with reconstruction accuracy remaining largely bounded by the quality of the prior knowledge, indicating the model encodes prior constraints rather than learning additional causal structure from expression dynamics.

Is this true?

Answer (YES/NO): NO